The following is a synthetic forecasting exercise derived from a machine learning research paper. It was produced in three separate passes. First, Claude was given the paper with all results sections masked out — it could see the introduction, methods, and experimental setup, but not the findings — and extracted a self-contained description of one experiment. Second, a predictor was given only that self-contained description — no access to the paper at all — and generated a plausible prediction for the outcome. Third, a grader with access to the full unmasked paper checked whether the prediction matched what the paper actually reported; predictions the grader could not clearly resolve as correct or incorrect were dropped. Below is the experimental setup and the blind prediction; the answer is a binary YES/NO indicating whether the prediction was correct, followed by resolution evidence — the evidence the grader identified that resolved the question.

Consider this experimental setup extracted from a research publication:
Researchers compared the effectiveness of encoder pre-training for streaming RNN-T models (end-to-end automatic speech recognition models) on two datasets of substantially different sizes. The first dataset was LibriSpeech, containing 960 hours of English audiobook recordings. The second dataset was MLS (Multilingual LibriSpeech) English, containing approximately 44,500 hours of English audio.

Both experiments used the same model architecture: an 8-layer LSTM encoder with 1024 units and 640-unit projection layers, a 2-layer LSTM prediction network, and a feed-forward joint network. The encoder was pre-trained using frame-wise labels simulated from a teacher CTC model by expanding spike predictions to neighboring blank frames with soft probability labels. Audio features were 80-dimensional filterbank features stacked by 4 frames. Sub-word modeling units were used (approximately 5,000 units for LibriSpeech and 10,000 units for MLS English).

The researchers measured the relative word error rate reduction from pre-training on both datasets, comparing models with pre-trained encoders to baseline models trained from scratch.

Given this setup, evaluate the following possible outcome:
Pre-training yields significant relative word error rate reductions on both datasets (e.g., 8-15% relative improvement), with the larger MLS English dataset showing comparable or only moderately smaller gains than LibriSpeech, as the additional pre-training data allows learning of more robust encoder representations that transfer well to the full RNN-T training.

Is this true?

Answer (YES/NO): NO